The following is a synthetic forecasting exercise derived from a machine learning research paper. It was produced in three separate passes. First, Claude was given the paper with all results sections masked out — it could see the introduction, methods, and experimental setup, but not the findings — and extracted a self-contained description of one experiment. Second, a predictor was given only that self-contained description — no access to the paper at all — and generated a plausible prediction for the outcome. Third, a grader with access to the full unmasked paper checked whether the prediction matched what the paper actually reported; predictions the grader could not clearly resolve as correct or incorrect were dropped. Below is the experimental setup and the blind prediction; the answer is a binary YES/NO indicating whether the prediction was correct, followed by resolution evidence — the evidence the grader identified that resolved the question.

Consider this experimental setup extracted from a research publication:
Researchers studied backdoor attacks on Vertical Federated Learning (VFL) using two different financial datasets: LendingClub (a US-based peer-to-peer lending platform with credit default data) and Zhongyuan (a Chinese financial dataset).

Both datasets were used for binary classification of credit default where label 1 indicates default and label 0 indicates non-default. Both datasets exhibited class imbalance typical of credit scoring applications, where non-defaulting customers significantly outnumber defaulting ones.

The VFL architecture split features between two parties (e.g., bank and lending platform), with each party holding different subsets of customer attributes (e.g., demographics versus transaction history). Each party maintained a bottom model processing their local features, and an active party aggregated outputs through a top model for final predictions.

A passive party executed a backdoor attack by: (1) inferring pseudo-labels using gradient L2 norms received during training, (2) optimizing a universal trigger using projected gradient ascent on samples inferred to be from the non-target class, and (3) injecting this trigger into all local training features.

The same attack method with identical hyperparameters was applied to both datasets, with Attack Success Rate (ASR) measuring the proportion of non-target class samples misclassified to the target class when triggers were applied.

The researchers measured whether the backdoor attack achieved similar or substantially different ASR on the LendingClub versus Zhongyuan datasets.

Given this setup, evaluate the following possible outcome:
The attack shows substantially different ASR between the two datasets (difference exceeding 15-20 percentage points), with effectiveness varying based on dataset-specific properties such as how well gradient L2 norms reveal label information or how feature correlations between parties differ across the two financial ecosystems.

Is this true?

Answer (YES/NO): NO